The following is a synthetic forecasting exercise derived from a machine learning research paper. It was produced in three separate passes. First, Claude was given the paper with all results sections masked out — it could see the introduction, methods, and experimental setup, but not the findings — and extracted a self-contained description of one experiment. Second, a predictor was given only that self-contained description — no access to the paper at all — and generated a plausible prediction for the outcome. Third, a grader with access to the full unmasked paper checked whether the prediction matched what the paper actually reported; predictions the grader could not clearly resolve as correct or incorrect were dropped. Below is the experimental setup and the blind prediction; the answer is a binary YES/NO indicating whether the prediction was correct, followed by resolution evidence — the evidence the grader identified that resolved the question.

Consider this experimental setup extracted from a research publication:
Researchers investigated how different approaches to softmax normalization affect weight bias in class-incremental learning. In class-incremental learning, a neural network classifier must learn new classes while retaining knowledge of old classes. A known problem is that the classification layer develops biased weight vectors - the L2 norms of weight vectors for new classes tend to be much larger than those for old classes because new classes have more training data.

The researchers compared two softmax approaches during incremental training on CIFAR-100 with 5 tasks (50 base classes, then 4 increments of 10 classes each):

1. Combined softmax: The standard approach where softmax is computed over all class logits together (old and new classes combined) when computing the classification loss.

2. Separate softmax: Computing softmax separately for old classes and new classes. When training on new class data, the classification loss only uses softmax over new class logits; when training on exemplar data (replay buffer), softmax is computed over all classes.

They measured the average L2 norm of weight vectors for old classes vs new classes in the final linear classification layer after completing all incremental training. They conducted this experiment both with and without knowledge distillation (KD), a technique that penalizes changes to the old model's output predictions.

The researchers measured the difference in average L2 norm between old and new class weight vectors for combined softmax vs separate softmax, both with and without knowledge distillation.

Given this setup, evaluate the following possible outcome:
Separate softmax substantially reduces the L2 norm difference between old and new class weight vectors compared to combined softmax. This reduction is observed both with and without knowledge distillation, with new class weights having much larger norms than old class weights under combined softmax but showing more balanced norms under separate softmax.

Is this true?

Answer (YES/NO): YES